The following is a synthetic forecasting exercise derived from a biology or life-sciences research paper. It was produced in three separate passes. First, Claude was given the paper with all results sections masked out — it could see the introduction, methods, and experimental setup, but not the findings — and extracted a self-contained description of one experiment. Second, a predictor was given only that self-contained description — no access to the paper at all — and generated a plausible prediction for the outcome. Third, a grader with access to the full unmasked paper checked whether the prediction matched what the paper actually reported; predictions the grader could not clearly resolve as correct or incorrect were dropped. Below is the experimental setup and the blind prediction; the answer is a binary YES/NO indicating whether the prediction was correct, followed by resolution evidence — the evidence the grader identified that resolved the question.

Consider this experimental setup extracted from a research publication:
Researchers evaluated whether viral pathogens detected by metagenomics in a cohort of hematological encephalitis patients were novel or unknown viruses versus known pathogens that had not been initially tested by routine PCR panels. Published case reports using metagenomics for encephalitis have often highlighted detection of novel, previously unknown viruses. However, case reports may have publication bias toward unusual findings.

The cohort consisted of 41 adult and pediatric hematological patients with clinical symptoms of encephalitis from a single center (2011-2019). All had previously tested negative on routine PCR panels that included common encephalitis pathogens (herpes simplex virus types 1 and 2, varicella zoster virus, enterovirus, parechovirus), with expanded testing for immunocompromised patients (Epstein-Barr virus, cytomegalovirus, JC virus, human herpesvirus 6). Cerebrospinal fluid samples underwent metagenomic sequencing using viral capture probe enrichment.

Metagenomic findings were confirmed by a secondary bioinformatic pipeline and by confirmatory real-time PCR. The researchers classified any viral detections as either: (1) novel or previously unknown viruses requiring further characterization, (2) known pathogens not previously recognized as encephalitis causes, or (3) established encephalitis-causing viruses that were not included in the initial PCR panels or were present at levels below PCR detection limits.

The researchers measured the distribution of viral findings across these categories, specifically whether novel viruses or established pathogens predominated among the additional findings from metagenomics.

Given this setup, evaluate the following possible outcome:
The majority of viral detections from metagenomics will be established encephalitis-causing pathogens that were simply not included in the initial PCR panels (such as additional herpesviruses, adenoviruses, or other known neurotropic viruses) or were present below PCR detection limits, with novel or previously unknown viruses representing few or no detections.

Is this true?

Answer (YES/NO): YES